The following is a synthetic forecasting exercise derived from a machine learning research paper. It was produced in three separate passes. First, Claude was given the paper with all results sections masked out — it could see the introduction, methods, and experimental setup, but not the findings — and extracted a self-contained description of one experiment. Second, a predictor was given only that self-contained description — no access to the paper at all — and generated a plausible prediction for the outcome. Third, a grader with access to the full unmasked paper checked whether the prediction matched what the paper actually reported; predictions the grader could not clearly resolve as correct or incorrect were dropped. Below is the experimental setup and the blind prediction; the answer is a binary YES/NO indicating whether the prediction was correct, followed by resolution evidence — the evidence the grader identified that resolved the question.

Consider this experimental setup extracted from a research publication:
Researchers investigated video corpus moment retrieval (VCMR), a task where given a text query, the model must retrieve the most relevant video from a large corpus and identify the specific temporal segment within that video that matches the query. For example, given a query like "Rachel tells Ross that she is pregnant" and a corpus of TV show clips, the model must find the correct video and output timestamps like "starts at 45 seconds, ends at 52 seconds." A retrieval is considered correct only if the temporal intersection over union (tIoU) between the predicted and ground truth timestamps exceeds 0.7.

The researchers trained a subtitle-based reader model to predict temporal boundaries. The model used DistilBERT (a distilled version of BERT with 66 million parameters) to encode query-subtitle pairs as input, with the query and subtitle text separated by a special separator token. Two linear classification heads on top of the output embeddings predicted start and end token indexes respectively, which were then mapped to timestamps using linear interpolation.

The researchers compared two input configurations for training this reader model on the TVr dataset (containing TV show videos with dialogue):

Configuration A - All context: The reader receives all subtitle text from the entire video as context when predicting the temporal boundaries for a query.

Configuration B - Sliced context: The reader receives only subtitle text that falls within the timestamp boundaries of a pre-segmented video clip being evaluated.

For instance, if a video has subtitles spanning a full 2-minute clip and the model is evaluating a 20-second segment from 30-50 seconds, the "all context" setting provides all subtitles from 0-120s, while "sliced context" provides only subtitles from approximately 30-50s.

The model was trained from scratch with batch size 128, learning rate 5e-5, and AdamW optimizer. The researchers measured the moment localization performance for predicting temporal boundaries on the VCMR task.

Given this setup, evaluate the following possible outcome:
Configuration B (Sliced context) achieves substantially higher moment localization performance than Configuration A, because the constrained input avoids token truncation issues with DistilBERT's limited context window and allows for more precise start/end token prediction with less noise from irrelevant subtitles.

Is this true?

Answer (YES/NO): YES